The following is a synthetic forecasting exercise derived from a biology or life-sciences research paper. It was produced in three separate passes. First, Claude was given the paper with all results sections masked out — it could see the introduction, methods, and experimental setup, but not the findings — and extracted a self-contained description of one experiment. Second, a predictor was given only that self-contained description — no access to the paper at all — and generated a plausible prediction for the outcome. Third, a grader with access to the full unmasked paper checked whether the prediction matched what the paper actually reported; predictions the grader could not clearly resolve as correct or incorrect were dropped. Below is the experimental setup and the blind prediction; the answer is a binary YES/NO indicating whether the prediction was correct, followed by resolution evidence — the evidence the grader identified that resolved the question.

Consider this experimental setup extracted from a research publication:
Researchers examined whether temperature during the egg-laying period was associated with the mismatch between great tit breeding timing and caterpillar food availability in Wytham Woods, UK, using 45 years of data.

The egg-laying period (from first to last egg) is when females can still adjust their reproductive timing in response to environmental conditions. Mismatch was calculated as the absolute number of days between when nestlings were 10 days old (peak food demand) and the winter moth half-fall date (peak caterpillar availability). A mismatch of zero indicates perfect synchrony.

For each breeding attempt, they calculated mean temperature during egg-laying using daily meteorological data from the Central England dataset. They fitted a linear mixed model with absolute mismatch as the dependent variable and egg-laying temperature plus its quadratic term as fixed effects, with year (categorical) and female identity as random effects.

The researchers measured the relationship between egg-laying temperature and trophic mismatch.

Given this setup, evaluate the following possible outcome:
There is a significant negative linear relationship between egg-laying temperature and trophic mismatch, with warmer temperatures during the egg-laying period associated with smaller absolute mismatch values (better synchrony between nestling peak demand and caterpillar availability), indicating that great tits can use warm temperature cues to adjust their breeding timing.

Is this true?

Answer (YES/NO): NO